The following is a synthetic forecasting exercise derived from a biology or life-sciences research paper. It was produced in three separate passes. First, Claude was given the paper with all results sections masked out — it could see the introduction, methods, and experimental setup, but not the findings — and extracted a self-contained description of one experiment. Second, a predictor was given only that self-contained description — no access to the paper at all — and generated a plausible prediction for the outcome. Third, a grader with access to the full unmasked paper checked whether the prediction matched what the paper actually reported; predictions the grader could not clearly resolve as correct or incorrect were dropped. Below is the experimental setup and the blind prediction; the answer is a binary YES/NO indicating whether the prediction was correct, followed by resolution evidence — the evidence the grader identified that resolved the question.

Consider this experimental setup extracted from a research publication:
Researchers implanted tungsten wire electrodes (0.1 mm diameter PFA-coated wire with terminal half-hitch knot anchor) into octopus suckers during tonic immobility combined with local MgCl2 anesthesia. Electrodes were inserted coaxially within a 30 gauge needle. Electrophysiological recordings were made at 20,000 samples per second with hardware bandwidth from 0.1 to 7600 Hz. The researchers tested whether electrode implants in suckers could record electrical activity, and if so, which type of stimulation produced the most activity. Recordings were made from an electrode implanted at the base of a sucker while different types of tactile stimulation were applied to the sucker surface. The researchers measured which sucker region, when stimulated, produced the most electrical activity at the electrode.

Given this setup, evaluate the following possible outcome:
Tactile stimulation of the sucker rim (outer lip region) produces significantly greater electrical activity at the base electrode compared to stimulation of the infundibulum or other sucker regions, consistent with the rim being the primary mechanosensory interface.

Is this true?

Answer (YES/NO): NO